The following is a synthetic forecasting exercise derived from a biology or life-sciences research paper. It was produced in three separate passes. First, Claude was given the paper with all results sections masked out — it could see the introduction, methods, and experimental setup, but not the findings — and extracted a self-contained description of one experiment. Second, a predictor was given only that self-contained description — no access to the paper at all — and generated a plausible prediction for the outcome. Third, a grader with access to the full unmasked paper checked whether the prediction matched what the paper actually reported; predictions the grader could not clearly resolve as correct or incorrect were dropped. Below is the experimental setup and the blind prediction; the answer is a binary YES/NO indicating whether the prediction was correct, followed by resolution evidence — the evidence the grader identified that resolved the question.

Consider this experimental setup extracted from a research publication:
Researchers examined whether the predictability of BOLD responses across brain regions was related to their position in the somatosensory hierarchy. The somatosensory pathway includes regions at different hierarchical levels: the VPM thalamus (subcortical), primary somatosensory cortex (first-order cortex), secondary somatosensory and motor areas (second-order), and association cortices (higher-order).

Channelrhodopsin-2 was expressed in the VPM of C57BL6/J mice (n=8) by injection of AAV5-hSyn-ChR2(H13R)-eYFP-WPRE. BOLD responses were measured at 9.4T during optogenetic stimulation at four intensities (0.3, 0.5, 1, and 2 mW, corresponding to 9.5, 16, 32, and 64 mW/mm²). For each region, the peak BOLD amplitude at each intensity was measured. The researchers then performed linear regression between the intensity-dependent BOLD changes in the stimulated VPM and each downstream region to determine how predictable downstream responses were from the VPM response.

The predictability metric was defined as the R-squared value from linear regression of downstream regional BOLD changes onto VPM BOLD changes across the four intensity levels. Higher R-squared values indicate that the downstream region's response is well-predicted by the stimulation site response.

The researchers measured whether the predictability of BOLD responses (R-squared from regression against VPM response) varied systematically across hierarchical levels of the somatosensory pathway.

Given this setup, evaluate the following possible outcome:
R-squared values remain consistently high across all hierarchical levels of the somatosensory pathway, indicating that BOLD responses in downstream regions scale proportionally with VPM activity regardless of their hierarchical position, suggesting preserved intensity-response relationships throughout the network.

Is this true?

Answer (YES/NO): NO